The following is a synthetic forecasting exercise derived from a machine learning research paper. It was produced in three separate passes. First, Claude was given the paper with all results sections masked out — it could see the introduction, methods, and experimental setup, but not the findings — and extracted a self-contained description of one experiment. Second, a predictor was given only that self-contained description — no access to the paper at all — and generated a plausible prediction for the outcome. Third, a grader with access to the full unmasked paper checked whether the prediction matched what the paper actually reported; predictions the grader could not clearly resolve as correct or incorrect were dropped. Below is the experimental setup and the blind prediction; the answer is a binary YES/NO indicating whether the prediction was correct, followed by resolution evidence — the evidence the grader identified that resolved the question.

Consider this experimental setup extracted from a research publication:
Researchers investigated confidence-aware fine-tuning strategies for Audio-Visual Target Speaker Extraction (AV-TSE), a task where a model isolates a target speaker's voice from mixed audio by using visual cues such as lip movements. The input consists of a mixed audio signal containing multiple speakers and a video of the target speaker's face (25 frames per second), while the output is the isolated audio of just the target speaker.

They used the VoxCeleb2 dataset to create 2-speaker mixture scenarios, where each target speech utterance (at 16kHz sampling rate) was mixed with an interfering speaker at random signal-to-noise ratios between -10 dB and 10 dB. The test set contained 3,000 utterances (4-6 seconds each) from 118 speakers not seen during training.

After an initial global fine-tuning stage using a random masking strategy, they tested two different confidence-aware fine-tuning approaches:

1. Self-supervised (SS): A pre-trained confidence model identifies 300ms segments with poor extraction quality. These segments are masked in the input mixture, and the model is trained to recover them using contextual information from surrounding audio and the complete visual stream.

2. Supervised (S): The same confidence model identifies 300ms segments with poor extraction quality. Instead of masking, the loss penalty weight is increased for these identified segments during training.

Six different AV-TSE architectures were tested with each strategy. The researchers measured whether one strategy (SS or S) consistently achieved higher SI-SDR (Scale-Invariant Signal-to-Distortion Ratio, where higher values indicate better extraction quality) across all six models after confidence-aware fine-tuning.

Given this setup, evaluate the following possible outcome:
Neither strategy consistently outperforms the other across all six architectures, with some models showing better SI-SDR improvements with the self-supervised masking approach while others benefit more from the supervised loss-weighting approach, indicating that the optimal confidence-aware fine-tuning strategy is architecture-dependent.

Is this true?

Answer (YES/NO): YES